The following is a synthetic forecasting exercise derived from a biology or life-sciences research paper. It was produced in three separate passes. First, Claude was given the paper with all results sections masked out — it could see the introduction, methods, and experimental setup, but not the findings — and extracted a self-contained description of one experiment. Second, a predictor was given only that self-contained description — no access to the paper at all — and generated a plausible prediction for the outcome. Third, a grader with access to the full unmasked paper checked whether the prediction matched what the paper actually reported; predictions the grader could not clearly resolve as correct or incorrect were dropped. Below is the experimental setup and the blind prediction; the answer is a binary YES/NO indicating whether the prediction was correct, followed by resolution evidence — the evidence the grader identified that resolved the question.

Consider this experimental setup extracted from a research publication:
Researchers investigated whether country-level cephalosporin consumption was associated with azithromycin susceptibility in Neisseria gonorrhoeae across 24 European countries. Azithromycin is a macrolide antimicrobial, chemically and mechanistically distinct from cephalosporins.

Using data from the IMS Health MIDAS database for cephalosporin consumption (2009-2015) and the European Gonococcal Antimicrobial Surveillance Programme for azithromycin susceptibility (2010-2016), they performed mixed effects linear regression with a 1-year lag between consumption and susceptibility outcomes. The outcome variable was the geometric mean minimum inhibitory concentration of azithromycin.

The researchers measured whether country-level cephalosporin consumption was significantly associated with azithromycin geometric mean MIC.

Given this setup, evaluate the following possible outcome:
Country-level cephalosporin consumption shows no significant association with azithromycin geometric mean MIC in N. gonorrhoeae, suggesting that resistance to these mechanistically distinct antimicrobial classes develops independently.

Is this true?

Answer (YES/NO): YES